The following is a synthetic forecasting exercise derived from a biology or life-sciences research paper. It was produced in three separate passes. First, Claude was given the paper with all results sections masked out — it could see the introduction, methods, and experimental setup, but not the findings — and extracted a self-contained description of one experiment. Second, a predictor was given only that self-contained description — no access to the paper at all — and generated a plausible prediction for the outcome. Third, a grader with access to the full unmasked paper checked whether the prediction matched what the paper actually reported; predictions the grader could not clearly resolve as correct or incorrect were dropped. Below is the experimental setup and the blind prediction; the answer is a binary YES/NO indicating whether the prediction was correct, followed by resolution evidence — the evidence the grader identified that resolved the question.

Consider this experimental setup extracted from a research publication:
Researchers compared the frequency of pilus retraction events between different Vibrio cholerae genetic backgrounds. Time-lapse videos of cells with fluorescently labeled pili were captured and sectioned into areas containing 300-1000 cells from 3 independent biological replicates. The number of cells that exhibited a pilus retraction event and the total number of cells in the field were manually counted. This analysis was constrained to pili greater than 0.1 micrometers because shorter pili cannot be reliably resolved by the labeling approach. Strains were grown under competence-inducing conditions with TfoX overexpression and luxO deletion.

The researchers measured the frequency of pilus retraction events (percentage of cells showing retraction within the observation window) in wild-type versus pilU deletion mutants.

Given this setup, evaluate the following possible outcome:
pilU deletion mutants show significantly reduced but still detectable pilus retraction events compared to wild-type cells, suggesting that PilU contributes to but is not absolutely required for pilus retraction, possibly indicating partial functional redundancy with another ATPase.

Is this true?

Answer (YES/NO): NO